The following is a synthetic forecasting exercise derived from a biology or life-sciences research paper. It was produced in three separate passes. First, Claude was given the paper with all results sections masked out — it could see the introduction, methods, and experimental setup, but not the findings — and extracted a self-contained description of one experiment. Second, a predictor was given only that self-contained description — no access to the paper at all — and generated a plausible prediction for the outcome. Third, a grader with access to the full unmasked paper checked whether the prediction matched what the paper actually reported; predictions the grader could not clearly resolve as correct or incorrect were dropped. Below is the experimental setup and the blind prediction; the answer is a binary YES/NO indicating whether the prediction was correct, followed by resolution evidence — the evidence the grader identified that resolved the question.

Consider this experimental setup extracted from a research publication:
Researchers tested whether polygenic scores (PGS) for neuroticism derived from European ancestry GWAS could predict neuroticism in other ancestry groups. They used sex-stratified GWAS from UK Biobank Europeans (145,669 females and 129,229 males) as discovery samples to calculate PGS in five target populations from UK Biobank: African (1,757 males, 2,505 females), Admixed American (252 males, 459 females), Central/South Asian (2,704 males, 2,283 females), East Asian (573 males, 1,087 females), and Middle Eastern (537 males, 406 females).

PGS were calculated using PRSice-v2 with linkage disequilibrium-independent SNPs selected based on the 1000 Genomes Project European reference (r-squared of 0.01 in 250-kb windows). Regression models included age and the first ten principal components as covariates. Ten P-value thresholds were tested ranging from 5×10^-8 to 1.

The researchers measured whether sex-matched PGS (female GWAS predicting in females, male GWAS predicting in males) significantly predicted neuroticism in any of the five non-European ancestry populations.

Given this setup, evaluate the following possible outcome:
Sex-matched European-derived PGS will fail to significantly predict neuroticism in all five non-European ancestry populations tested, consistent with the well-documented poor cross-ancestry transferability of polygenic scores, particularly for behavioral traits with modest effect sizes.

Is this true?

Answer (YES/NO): NO